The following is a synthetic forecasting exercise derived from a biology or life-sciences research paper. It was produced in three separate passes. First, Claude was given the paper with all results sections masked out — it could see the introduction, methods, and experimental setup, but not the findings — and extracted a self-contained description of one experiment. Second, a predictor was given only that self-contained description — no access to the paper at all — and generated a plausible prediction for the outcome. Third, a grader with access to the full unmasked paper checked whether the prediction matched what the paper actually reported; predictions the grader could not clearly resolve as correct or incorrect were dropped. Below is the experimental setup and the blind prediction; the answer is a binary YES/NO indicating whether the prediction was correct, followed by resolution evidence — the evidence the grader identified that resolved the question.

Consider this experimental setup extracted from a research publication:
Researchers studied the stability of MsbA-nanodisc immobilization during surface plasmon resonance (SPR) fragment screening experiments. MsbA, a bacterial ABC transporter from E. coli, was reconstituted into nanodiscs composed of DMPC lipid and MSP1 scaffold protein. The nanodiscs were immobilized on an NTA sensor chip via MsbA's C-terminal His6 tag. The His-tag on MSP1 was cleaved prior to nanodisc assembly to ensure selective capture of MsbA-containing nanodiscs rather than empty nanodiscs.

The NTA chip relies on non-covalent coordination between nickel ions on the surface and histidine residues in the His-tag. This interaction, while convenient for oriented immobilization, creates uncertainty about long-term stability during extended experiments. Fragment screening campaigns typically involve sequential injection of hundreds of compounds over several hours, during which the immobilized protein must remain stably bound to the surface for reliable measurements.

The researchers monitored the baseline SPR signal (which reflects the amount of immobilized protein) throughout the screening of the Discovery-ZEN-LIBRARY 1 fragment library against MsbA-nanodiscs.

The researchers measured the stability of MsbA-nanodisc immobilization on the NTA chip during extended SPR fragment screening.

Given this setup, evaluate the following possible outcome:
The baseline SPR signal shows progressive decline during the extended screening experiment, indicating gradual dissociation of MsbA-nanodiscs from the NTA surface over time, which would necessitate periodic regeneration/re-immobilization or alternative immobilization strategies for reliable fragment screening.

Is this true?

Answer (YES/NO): YES